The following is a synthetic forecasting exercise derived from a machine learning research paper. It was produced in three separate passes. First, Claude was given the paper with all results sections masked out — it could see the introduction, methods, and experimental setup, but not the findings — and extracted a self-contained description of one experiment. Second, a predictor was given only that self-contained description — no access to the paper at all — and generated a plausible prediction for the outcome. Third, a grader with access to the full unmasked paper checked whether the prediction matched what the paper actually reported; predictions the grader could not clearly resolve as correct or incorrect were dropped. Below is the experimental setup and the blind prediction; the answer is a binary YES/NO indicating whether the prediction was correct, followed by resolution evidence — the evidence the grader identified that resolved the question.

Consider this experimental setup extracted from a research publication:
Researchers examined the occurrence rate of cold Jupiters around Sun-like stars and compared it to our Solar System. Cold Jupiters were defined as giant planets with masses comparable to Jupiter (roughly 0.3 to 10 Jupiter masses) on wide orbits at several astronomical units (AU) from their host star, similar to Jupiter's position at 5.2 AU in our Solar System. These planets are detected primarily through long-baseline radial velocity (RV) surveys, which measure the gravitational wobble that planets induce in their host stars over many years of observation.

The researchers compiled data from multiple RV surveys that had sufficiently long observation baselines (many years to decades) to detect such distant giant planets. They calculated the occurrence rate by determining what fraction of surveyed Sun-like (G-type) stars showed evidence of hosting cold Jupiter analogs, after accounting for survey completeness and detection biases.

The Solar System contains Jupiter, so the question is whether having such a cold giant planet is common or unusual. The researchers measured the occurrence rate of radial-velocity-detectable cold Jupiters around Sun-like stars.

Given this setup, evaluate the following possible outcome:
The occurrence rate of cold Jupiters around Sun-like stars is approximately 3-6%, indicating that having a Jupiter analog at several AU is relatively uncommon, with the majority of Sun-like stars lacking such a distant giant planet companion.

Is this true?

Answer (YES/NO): YES